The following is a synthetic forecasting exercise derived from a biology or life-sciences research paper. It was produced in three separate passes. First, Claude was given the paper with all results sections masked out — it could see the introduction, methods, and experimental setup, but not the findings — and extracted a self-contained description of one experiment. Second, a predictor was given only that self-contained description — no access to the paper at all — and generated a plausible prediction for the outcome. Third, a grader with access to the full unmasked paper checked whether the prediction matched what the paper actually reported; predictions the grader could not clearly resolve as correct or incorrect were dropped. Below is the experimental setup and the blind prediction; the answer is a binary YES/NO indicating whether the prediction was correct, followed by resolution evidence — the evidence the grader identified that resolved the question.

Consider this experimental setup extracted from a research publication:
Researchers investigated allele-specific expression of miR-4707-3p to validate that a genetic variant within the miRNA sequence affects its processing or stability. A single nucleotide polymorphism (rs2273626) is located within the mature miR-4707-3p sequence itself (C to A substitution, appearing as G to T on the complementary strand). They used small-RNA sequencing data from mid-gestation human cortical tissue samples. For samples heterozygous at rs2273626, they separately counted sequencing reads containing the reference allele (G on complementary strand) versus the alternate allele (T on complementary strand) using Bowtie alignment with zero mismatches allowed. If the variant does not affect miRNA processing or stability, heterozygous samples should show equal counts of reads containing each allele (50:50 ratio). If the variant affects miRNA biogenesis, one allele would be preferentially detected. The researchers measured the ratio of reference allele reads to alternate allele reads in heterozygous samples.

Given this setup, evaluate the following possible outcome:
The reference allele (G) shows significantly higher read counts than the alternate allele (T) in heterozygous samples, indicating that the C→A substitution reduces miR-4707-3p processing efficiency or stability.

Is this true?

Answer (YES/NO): YES